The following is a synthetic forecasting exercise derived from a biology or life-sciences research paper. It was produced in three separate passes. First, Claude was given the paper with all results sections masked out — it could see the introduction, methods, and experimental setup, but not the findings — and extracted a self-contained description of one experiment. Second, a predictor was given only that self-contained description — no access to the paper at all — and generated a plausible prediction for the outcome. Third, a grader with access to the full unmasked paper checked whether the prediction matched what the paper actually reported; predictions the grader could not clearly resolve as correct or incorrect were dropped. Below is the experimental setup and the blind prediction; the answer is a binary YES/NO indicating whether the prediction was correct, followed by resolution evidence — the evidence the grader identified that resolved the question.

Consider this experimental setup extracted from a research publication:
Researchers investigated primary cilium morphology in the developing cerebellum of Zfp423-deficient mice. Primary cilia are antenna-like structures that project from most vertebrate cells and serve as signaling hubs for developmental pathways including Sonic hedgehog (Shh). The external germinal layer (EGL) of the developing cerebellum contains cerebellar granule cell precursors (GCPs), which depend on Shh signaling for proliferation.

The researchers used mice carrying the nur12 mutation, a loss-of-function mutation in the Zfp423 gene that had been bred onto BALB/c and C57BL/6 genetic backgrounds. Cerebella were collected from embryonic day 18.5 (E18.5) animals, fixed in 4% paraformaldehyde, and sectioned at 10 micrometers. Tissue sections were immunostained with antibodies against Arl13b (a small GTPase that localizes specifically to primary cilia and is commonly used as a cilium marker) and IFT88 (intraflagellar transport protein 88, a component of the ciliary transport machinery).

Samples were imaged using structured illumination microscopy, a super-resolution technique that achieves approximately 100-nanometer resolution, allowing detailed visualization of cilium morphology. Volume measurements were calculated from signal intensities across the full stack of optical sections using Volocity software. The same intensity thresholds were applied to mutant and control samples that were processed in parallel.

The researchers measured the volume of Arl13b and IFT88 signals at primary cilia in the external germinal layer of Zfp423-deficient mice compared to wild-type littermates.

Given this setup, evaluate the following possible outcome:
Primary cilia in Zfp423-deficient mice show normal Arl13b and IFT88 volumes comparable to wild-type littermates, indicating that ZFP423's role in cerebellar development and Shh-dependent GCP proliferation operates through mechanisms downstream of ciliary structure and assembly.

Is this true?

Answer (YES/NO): NO